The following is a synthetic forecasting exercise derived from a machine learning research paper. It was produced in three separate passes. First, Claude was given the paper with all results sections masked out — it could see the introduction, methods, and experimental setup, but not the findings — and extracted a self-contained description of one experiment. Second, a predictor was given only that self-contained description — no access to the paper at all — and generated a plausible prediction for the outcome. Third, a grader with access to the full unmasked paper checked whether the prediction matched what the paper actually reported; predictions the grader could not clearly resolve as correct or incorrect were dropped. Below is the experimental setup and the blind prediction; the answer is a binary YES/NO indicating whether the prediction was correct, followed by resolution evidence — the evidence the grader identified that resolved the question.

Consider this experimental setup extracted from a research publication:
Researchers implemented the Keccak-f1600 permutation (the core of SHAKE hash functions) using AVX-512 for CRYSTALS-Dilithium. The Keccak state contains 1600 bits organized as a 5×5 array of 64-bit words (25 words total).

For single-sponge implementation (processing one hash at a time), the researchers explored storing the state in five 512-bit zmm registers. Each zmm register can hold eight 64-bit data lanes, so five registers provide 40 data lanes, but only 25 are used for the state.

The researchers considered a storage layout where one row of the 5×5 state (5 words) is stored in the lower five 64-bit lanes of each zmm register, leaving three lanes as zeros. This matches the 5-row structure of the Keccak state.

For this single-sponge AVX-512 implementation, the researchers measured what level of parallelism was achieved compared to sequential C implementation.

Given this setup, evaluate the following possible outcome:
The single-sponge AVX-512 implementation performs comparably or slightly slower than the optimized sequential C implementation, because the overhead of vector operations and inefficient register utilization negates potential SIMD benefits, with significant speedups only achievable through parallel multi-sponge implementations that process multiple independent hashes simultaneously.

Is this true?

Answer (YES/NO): NO